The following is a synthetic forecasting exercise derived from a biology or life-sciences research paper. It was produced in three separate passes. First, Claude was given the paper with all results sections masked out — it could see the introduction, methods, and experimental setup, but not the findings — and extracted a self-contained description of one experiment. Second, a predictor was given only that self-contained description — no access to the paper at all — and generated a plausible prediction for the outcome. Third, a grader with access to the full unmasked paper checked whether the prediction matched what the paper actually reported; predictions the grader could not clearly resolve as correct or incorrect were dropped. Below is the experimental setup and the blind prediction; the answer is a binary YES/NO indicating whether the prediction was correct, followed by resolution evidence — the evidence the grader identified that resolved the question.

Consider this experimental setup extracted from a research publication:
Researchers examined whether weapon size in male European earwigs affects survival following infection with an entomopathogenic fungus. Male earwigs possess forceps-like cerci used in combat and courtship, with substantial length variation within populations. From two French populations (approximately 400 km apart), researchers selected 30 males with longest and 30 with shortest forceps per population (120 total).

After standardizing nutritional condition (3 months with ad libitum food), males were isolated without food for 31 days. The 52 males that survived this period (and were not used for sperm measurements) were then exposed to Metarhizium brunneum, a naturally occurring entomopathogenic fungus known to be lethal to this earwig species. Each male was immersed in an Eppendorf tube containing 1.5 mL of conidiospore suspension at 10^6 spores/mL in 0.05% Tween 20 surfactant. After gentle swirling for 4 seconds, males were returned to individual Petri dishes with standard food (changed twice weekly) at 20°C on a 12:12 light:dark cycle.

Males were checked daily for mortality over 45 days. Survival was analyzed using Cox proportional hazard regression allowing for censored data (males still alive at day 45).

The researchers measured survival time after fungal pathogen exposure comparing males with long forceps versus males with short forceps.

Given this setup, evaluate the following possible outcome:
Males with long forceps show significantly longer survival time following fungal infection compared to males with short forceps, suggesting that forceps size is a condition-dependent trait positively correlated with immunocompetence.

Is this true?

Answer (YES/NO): NO